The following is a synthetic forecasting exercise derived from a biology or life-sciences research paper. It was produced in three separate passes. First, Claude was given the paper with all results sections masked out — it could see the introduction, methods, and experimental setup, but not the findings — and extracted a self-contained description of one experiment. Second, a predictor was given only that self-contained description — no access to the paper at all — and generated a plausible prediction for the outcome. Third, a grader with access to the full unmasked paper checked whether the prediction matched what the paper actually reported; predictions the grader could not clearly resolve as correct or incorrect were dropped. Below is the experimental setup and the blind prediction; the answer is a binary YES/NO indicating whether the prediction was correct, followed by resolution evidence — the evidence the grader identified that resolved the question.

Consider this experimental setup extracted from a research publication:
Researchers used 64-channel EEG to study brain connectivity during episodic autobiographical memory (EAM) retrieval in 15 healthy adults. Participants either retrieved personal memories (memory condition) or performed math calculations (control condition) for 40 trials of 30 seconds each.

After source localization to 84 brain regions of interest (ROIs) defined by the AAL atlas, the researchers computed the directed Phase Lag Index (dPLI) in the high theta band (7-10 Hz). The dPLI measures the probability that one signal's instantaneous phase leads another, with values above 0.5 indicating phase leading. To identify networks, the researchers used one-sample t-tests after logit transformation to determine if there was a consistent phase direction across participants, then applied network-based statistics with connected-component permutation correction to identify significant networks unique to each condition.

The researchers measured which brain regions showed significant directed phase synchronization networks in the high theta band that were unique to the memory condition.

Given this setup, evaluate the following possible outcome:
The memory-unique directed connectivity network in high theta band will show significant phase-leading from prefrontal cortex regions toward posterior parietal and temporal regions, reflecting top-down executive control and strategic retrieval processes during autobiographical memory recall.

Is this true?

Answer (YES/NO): NO